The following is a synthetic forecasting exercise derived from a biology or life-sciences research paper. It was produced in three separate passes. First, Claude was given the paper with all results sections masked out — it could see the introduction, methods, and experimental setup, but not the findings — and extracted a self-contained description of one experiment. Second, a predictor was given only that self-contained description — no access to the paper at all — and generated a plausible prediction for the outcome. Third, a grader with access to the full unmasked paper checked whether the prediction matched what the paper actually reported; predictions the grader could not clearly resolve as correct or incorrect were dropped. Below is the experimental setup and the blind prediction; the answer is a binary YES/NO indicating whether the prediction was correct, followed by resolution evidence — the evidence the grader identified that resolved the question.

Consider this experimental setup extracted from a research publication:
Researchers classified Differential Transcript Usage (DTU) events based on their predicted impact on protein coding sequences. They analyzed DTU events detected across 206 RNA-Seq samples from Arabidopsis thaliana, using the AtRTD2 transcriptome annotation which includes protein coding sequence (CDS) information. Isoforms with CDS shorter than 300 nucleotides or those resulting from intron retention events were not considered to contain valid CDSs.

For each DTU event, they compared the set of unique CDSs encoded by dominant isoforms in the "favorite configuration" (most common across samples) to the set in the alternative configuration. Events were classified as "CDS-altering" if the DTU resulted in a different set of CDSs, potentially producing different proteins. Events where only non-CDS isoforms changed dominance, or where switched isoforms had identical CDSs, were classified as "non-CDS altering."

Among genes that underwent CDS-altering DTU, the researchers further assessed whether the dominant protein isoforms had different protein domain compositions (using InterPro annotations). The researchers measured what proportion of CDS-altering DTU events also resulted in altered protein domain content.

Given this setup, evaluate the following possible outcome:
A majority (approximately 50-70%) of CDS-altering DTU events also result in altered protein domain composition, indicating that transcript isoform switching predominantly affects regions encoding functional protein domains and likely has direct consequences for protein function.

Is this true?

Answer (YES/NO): NO